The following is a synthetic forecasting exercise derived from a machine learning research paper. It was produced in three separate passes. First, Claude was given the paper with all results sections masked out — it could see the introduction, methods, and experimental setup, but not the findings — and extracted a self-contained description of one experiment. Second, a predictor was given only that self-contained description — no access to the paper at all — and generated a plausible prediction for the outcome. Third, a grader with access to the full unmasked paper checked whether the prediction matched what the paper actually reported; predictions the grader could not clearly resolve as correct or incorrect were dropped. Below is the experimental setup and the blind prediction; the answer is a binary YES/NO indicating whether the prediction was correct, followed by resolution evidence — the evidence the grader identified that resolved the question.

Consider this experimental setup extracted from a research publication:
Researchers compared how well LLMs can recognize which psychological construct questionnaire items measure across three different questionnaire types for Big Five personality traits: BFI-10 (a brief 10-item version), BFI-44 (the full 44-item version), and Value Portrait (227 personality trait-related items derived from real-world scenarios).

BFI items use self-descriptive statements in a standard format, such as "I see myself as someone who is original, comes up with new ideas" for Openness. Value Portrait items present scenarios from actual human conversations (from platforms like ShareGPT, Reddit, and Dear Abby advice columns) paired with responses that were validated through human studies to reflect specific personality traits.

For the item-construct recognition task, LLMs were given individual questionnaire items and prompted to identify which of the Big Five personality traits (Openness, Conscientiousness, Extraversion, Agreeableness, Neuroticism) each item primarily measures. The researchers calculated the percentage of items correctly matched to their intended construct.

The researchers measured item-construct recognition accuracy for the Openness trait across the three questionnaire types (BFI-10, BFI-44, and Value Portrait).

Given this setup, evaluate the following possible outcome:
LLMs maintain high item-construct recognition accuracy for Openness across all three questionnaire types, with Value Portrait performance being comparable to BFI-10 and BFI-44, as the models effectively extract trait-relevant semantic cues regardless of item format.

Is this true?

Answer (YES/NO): NO